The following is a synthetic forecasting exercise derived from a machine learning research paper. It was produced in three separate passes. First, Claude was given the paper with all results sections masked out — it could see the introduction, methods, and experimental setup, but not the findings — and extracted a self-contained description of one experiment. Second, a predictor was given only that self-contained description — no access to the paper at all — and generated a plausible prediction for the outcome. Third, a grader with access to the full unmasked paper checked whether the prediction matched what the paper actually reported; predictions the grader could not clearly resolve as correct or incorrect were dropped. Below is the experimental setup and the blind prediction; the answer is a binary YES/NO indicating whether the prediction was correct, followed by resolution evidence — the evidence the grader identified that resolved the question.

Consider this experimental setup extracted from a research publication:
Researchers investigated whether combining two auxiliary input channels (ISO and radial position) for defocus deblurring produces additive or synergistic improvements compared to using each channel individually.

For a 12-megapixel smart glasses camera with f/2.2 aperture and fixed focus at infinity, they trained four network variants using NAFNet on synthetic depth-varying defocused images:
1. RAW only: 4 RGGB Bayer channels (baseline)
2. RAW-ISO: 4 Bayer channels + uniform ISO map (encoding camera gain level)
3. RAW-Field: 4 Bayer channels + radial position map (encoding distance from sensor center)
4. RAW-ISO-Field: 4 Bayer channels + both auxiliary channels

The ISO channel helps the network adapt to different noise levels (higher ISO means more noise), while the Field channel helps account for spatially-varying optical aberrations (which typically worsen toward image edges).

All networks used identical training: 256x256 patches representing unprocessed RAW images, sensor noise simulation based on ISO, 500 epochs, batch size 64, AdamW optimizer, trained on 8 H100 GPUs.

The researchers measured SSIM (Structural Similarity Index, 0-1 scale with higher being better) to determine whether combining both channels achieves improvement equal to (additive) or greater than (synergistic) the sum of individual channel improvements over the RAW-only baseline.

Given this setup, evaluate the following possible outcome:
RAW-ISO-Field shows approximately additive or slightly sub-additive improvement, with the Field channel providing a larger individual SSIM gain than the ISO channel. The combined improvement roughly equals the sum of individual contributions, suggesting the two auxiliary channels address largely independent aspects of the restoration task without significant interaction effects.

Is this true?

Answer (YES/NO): NO